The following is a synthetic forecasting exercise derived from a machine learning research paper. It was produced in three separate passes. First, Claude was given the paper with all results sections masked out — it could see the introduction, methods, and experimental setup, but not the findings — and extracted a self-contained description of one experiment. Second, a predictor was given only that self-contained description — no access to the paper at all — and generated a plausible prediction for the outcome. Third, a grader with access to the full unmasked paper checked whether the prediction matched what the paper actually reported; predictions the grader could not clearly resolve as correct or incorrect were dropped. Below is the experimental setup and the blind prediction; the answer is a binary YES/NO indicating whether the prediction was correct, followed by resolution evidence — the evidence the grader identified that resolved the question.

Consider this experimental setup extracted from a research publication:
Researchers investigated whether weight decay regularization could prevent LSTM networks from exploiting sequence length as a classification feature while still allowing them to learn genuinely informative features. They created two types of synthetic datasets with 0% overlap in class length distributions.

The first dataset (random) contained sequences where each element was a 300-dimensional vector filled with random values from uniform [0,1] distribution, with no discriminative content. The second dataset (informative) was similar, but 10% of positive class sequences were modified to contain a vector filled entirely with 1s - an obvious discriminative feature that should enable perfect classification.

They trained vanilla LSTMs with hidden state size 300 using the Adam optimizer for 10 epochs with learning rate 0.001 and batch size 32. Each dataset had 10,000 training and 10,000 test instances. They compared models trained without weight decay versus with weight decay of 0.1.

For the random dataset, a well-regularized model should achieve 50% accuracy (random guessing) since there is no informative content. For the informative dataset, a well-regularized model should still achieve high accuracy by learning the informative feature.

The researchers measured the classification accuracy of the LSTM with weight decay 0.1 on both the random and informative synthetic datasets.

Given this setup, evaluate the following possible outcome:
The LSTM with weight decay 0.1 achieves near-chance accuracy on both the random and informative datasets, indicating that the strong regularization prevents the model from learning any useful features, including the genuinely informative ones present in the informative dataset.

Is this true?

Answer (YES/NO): NO